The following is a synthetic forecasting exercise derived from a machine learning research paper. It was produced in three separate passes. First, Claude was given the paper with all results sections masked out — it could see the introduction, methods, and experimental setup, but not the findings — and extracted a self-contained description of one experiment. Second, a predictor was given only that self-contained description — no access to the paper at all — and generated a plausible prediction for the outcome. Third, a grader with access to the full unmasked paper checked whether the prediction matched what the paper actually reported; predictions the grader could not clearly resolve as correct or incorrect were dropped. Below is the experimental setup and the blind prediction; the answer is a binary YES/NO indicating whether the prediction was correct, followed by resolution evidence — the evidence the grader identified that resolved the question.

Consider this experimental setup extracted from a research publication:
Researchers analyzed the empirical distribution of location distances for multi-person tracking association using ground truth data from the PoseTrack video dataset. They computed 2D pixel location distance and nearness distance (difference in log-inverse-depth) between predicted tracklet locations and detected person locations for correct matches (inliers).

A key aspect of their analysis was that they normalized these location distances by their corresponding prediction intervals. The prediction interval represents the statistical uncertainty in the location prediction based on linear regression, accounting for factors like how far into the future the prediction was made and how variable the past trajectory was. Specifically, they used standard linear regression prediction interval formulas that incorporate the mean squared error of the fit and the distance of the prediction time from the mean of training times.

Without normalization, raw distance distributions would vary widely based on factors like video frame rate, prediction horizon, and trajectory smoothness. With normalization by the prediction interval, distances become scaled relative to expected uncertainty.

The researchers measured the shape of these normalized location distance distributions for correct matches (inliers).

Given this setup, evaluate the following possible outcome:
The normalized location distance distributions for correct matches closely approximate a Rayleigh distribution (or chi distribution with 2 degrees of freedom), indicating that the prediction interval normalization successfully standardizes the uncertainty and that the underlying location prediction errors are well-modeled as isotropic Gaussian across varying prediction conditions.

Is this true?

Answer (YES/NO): NO